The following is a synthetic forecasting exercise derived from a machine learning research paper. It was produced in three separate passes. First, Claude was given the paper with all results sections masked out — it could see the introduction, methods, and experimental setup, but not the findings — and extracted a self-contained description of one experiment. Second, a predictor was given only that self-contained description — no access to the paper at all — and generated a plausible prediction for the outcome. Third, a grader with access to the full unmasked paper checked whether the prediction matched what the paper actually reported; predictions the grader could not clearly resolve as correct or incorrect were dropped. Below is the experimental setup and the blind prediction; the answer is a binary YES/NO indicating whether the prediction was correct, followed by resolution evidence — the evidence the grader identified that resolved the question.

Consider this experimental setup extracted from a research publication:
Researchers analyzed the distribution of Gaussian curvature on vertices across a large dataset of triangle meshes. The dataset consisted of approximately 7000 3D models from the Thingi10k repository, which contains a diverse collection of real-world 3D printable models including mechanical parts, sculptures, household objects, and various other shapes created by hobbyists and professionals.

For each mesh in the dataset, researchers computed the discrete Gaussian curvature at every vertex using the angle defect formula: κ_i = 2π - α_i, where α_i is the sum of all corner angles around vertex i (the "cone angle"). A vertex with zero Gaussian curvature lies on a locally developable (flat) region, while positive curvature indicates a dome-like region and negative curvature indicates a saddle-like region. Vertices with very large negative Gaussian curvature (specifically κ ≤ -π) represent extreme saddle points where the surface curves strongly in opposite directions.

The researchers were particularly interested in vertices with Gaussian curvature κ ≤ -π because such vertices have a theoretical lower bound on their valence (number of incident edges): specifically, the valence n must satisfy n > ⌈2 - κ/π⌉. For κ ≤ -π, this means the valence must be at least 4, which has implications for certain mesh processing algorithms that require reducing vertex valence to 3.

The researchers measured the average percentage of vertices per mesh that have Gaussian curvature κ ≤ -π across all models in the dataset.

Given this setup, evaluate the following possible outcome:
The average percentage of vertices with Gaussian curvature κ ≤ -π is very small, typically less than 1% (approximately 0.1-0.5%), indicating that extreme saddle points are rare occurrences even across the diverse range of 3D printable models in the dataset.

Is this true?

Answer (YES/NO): YES